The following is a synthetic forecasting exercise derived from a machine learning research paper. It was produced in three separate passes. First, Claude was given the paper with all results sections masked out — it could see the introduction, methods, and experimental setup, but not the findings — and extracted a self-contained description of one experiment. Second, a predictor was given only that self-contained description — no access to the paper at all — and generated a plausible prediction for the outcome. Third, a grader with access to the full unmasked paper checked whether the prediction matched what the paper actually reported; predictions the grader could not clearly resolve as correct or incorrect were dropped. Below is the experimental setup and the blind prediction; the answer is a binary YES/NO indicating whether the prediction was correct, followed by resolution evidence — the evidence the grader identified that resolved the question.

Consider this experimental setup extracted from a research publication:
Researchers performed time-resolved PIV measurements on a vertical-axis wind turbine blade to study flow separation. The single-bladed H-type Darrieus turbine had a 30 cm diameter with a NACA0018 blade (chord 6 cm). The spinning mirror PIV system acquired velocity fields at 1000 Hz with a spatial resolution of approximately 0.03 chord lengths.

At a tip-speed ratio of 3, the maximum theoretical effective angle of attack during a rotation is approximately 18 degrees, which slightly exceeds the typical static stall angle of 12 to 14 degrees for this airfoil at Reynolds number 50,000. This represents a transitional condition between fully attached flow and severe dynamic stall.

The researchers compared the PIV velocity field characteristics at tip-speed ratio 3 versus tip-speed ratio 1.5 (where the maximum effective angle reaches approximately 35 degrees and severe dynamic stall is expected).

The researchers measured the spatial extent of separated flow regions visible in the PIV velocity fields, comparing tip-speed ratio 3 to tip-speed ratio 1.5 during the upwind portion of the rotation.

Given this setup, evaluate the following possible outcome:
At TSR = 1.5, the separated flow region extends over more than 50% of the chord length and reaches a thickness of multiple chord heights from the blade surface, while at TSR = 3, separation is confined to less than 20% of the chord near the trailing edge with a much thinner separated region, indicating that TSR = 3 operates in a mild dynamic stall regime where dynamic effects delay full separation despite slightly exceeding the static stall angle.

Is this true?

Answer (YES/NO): NO